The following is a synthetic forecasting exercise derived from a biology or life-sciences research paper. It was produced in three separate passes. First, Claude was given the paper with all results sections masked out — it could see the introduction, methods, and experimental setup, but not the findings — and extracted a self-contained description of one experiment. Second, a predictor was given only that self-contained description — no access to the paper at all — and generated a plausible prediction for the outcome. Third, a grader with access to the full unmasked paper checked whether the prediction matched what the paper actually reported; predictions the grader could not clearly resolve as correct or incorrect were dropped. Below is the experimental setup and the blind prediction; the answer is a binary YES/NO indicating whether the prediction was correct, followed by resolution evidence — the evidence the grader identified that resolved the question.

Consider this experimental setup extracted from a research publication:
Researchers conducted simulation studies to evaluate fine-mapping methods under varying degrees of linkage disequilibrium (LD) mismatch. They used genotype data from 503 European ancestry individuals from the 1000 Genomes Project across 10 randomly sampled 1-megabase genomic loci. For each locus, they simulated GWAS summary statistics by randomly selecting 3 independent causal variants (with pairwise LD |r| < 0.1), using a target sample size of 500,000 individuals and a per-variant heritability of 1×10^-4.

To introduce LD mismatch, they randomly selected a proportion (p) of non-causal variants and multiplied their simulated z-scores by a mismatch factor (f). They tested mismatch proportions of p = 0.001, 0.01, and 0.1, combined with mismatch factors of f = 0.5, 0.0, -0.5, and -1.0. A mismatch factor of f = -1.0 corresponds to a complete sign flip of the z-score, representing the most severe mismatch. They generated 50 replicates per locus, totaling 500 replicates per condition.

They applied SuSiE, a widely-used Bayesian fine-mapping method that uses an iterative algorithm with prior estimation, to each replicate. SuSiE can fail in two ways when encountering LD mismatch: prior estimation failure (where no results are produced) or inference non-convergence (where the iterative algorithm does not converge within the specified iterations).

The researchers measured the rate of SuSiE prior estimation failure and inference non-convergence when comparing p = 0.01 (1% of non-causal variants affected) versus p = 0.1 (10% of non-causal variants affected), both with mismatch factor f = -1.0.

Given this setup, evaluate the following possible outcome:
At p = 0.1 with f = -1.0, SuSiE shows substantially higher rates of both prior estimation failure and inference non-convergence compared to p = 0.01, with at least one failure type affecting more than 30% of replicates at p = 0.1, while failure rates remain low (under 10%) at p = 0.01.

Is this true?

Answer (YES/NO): NO